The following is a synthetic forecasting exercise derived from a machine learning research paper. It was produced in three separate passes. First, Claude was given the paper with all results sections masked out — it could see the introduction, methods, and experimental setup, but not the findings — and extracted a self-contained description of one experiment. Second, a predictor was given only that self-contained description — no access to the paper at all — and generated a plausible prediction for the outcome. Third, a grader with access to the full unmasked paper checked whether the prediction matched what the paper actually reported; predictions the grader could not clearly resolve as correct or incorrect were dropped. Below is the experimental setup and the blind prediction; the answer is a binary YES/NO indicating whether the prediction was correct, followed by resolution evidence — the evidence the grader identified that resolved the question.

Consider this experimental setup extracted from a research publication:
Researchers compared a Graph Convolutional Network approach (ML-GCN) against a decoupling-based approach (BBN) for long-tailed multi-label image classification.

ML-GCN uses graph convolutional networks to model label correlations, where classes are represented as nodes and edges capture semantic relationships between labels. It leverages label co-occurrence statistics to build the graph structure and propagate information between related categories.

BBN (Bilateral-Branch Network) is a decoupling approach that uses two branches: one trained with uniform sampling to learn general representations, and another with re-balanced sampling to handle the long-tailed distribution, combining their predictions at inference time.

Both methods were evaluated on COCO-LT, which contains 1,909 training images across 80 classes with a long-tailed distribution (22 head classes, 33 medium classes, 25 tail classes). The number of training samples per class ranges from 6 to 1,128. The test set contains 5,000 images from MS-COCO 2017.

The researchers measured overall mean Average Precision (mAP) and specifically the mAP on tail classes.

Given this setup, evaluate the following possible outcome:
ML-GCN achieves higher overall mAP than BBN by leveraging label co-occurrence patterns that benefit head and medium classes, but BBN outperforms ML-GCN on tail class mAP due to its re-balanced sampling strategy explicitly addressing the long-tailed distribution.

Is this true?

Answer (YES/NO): NO